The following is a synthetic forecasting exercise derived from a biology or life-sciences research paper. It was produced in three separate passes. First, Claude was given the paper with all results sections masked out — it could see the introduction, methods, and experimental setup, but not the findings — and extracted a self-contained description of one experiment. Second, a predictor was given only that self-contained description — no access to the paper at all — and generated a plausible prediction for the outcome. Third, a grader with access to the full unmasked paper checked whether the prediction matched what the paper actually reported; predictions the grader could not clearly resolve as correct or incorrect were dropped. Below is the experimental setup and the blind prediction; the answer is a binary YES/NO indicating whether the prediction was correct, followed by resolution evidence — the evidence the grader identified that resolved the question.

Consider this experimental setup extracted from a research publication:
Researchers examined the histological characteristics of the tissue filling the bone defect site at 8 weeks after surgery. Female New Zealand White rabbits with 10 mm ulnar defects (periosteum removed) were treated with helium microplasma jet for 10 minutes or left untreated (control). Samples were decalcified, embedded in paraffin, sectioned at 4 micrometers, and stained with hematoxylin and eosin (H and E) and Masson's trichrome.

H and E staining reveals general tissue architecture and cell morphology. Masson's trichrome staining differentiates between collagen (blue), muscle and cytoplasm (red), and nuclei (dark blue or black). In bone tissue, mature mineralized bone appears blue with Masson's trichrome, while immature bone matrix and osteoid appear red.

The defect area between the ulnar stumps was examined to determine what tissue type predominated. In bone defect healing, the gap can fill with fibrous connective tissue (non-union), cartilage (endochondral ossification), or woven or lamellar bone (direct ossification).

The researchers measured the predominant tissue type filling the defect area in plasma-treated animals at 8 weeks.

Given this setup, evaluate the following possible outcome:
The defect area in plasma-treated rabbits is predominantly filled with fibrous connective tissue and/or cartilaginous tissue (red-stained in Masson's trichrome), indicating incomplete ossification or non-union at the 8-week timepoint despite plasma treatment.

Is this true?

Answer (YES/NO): NO